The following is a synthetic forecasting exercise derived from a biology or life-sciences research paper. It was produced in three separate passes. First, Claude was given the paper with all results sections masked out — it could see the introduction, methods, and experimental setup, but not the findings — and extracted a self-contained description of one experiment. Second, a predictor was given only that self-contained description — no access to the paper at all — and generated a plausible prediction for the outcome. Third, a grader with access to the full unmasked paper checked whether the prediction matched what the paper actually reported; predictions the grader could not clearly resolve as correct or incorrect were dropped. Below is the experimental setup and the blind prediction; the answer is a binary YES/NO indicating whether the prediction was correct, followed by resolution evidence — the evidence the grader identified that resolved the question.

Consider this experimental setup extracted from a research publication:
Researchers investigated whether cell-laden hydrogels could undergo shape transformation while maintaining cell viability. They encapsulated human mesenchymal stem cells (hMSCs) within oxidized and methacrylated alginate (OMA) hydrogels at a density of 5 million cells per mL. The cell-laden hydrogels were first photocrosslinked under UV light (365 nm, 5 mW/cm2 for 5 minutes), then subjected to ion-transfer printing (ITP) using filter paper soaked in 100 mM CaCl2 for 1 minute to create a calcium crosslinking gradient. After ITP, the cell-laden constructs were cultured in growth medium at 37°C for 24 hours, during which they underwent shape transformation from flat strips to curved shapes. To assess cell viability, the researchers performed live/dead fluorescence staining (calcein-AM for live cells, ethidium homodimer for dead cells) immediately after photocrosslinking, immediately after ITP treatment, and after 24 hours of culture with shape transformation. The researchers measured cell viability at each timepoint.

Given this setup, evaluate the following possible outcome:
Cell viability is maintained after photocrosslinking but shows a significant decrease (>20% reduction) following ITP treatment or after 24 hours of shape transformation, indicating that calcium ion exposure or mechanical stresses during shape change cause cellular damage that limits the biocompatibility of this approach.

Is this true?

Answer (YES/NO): NO